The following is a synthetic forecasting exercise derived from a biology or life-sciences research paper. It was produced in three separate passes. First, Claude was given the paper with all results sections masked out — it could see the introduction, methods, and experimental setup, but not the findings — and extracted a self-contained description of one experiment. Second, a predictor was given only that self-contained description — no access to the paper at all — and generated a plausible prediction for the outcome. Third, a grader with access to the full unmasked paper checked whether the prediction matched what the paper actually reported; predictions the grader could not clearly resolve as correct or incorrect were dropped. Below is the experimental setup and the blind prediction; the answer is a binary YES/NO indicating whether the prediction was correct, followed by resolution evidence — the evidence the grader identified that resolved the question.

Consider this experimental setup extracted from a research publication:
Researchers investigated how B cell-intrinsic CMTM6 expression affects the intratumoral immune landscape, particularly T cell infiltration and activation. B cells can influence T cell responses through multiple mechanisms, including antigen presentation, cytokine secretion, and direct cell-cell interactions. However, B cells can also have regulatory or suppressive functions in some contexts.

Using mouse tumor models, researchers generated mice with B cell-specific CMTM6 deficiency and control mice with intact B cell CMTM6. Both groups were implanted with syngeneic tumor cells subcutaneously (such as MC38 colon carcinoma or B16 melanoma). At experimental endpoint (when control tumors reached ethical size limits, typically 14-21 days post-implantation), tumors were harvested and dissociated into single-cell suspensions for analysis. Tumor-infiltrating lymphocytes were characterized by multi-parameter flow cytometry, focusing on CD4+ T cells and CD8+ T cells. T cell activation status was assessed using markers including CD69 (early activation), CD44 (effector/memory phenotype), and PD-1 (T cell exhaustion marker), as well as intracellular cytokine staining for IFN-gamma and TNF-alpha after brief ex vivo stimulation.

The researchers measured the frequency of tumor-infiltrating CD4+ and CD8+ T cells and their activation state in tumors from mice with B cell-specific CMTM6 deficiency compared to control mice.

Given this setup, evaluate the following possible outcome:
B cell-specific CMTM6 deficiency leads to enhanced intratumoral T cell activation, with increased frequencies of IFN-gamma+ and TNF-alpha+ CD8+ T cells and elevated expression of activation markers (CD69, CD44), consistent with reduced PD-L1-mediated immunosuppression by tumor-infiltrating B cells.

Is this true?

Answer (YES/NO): NO